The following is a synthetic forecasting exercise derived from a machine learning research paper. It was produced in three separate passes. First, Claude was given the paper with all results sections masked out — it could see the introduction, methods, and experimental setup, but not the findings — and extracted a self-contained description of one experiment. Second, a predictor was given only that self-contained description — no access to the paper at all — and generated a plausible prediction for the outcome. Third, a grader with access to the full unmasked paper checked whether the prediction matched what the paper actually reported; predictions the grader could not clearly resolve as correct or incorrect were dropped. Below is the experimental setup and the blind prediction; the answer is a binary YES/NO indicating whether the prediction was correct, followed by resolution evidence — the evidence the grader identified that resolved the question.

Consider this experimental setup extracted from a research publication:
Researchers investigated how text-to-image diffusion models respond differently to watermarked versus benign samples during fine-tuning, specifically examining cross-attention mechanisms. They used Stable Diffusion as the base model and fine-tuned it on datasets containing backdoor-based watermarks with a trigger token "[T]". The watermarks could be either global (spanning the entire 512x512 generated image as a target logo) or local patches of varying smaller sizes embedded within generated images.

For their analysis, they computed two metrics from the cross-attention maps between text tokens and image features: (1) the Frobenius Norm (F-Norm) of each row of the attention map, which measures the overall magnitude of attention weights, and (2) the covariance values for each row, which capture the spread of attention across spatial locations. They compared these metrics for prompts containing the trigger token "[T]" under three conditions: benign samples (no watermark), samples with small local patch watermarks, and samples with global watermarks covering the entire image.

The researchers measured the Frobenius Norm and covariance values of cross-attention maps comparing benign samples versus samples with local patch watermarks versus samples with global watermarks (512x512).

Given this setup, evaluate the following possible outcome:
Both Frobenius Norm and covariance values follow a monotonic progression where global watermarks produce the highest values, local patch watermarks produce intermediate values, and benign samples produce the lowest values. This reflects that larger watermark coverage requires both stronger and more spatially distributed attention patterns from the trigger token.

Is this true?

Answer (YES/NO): NO